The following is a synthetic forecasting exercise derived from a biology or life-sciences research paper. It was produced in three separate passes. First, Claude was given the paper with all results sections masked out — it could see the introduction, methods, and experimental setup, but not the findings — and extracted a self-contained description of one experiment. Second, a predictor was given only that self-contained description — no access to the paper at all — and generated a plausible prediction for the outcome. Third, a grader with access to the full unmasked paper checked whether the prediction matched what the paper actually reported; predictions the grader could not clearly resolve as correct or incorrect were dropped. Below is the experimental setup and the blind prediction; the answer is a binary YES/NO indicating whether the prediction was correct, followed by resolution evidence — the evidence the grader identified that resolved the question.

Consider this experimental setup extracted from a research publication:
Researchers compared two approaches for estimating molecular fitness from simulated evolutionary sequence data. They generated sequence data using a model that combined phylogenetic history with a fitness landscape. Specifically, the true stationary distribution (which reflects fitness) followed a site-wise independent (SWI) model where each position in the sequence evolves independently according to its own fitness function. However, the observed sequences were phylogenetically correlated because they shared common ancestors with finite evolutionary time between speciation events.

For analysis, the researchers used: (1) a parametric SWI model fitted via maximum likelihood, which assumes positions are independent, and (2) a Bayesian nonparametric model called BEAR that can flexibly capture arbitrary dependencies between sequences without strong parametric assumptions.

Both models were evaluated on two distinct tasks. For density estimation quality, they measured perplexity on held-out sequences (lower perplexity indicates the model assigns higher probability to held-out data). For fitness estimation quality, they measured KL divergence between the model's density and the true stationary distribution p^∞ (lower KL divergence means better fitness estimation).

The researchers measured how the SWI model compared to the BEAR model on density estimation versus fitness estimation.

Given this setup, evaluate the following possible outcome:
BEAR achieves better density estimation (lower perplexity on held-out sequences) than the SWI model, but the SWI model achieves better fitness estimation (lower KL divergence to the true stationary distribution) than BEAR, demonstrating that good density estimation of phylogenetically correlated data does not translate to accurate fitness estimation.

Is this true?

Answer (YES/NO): YES